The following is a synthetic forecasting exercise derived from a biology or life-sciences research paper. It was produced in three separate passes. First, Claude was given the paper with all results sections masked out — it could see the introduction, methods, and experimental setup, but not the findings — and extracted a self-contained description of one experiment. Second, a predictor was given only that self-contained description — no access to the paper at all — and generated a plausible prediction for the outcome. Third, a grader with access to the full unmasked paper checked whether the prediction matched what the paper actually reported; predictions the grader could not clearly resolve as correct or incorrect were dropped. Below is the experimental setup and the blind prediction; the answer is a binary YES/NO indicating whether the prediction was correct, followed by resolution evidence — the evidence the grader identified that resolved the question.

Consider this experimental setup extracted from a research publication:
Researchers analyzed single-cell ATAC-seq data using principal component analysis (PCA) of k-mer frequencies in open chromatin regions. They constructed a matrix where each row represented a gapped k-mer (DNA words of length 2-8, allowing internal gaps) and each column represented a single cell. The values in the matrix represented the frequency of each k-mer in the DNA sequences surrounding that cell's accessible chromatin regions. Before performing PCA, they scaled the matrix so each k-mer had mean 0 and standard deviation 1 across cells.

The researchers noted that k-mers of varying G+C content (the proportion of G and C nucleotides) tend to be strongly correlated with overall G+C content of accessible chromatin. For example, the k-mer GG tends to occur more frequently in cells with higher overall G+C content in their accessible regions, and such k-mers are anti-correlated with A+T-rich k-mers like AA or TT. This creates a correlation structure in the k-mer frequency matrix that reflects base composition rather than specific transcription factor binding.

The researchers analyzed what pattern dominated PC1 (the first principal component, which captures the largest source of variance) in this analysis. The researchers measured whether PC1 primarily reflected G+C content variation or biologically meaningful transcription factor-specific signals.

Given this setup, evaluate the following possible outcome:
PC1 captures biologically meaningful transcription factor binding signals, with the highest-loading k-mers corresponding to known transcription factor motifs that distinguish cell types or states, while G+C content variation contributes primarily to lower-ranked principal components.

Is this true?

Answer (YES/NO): NO